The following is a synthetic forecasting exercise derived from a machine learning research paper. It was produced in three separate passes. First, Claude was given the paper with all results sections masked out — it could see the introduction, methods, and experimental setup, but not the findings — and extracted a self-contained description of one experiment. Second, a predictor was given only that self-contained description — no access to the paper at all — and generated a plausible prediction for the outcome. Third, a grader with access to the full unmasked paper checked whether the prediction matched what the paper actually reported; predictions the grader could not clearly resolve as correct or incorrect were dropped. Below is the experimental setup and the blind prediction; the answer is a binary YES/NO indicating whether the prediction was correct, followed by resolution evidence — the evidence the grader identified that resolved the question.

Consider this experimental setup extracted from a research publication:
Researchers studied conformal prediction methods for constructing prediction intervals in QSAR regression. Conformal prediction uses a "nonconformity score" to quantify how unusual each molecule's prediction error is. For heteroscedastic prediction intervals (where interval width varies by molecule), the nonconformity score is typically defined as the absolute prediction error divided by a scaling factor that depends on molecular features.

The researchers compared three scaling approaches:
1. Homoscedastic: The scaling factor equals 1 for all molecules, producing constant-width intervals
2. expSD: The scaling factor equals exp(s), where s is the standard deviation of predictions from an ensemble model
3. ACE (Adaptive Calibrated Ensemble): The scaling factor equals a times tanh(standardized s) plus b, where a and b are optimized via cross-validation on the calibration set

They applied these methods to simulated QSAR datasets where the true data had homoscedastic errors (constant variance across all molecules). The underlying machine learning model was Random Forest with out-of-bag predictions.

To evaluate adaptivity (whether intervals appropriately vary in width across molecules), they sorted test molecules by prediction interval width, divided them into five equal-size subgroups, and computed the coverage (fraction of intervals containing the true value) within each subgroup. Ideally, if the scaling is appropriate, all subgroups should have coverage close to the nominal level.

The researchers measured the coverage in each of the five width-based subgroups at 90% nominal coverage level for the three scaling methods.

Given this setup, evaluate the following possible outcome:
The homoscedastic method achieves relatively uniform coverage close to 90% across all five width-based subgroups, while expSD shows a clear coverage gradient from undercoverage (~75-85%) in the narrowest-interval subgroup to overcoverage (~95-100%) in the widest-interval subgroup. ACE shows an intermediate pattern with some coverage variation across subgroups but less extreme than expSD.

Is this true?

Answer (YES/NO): NO